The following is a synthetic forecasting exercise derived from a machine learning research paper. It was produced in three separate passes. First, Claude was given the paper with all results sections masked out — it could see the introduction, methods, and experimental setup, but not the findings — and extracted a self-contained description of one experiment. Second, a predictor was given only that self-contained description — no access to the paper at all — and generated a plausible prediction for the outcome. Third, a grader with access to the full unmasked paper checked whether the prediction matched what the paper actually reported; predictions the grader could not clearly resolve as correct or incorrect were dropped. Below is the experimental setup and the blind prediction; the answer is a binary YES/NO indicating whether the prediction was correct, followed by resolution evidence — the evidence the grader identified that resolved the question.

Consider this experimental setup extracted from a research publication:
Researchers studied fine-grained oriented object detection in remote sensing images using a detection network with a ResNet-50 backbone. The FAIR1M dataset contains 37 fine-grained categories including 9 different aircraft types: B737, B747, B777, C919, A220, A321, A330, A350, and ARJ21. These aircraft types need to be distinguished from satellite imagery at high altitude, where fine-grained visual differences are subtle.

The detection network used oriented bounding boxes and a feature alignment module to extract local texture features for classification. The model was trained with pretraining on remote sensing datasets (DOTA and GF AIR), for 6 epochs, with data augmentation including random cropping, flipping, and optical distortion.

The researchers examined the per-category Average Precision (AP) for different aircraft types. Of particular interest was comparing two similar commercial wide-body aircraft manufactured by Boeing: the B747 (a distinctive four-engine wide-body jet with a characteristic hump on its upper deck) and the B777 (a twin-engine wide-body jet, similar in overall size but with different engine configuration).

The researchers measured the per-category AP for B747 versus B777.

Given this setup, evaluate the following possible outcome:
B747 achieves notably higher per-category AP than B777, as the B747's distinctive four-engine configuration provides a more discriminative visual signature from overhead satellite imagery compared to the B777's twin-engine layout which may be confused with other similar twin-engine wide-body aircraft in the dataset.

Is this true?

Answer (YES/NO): YES